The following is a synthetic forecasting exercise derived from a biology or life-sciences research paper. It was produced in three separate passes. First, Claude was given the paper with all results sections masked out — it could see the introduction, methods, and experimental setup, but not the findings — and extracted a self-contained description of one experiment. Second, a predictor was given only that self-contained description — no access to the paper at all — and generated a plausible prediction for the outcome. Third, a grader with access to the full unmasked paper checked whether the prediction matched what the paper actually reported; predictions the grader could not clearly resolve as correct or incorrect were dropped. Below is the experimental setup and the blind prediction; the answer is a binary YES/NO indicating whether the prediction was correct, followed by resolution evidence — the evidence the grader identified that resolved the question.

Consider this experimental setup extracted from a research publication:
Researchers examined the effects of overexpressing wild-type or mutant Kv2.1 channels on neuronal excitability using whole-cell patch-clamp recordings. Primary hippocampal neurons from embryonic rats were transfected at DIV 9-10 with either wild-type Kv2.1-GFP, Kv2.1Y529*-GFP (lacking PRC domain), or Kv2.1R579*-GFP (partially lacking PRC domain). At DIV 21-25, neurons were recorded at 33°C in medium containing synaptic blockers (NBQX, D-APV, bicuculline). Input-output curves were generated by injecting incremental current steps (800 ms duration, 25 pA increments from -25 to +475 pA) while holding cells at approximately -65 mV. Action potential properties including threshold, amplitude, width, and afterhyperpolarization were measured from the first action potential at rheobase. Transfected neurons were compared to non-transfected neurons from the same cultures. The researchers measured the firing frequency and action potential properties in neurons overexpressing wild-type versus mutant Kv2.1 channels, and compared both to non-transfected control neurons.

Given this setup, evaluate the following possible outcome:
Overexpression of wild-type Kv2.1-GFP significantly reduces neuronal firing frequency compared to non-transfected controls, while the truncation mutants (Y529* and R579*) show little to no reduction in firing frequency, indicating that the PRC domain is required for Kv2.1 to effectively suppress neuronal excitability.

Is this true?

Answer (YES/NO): NO